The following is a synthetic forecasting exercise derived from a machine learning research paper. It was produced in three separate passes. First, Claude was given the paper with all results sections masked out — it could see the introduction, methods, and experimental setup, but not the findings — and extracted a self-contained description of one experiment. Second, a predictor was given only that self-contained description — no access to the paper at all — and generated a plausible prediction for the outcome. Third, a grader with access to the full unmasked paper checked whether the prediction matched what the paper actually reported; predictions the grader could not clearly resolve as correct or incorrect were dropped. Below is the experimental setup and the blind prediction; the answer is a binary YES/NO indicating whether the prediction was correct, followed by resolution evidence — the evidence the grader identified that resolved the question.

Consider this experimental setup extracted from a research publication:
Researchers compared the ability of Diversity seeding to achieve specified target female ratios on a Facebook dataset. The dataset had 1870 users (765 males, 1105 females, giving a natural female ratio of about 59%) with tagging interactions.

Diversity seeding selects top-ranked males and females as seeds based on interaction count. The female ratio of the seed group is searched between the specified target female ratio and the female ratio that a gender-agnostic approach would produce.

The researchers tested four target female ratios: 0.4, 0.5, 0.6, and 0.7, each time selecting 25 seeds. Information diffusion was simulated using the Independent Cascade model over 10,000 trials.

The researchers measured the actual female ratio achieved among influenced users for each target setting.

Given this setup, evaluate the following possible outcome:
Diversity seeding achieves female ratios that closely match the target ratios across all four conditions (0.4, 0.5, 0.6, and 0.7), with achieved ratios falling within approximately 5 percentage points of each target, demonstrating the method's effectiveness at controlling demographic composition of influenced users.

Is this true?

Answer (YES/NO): NO